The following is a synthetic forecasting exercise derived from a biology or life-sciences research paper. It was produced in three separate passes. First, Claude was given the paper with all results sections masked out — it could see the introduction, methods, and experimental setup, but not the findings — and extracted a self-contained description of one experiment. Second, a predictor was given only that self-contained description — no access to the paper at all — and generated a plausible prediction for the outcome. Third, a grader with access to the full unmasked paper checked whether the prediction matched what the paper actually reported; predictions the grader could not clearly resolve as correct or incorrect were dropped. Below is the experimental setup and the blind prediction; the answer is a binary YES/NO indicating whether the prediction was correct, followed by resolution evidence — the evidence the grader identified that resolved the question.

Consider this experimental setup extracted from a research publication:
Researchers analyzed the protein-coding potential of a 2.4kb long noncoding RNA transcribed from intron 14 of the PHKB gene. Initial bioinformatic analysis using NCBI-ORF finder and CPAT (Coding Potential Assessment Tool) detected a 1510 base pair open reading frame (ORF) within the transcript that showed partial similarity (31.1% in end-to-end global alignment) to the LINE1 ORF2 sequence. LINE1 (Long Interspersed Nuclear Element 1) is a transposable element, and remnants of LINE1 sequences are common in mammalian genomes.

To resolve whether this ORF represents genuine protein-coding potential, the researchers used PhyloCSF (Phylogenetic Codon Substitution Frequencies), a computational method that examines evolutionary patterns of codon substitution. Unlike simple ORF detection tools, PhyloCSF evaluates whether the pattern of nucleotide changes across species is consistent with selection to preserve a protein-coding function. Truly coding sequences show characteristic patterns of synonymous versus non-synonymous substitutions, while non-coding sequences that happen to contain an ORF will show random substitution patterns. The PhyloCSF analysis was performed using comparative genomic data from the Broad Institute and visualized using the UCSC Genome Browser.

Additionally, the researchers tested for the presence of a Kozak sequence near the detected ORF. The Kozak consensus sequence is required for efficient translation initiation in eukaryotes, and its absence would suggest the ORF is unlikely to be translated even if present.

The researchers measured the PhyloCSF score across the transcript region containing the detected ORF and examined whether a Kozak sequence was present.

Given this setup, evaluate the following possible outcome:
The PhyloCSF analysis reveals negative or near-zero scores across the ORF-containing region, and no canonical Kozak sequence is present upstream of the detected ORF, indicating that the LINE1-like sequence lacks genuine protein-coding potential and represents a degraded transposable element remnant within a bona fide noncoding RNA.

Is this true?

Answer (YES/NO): YES